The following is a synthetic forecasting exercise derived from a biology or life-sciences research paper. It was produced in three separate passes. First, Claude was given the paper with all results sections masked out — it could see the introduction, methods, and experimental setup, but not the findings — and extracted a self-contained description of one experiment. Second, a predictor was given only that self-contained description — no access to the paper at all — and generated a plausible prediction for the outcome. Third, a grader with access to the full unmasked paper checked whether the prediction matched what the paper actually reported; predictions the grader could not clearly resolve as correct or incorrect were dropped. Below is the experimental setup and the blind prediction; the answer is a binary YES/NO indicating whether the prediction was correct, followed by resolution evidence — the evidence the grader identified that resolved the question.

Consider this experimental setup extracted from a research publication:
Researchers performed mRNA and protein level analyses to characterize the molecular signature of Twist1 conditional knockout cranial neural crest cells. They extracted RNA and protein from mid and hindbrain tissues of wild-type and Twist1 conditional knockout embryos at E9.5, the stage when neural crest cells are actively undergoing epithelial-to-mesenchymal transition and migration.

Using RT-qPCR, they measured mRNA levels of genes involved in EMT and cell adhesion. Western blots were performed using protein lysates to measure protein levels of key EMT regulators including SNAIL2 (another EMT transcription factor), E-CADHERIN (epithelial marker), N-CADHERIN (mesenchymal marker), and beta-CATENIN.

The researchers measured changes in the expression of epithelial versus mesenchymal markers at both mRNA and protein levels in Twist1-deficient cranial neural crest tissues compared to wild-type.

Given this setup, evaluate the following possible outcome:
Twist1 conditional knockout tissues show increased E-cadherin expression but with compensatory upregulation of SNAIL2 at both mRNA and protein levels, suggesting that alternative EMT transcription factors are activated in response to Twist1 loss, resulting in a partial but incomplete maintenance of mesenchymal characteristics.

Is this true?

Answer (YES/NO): NO